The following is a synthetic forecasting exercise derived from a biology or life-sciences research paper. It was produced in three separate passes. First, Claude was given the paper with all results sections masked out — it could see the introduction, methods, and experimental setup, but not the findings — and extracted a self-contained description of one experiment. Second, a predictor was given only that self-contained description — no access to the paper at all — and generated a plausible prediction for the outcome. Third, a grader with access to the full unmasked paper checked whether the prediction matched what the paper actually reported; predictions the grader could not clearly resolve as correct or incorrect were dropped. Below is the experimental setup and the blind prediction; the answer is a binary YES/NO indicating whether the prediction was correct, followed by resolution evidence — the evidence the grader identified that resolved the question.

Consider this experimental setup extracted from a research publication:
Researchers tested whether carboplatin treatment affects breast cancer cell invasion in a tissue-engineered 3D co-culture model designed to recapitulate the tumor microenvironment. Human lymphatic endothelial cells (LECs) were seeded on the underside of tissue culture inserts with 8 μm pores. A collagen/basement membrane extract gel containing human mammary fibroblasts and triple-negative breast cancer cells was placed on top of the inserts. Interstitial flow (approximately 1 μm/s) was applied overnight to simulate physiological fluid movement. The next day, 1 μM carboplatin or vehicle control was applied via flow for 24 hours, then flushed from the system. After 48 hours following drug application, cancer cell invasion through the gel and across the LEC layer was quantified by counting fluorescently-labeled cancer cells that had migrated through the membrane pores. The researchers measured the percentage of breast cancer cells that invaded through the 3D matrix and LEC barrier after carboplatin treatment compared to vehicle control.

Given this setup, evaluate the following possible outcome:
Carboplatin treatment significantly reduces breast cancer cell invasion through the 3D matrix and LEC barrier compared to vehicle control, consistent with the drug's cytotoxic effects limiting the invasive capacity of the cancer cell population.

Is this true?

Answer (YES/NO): NO